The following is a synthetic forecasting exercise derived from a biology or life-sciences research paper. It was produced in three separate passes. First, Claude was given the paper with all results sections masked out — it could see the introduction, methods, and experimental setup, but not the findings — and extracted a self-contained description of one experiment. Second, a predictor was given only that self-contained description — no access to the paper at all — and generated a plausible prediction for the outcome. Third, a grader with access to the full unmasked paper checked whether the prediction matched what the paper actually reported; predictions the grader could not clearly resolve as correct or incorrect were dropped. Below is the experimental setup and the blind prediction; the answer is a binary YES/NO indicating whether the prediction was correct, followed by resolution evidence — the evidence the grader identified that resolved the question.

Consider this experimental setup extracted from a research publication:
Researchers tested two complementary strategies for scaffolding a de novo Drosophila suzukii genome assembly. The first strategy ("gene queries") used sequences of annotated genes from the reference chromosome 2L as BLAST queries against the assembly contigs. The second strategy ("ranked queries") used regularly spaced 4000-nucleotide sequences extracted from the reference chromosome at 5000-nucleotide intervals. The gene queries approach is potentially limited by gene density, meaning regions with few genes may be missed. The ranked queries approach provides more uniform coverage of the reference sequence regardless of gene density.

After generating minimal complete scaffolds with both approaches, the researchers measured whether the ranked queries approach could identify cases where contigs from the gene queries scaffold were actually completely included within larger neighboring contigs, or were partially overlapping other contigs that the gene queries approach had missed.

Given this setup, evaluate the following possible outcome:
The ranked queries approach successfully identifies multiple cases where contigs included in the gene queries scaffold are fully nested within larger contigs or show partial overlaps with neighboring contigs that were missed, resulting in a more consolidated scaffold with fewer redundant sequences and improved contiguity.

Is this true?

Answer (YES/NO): NO